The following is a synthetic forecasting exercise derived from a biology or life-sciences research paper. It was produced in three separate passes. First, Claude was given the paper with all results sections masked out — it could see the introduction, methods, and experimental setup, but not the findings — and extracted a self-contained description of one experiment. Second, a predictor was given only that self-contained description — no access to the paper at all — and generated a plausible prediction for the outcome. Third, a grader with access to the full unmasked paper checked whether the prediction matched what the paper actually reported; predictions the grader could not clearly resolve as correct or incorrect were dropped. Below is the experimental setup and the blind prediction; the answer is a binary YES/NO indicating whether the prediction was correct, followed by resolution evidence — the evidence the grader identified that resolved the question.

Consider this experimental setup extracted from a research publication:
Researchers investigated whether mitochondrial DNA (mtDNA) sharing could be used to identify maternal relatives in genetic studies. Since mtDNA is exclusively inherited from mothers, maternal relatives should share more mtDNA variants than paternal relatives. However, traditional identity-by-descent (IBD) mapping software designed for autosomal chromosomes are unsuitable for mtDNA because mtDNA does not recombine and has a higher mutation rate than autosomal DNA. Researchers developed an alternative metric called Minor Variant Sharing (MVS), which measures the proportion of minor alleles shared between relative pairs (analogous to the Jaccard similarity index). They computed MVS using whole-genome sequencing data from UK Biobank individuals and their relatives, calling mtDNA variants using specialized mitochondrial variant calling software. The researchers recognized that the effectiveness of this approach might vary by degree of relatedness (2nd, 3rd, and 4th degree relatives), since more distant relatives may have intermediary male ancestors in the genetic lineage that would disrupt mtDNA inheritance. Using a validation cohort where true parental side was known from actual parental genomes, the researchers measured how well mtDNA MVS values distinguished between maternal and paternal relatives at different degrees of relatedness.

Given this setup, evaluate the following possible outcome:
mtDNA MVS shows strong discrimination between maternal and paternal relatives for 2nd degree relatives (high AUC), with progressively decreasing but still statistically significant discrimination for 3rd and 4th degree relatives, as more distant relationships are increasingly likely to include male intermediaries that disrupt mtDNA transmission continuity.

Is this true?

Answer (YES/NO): NO